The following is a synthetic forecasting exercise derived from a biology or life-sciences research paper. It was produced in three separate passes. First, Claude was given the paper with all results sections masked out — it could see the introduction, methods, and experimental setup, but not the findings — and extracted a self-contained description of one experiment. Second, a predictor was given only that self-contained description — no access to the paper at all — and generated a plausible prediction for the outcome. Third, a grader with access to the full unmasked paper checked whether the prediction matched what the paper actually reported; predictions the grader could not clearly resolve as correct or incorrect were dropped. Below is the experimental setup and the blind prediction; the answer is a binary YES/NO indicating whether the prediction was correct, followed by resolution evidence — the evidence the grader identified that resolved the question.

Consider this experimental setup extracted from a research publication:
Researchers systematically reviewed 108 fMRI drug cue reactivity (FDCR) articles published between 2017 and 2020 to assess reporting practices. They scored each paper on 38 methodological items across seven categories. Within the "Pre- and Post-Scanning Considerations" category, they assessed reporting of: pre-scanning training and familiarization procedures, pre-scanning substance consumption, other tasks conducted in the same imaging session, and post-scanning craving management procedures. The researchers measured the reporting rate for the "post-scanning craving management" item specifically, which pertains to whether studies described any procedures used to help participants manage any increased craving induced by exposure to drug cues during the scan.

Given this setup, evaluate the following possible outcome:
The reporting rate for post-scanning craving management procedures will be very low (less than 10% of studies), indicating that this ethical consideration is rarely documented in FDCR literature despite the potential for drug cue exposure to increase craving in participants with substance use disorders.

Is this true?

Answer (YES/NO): YES